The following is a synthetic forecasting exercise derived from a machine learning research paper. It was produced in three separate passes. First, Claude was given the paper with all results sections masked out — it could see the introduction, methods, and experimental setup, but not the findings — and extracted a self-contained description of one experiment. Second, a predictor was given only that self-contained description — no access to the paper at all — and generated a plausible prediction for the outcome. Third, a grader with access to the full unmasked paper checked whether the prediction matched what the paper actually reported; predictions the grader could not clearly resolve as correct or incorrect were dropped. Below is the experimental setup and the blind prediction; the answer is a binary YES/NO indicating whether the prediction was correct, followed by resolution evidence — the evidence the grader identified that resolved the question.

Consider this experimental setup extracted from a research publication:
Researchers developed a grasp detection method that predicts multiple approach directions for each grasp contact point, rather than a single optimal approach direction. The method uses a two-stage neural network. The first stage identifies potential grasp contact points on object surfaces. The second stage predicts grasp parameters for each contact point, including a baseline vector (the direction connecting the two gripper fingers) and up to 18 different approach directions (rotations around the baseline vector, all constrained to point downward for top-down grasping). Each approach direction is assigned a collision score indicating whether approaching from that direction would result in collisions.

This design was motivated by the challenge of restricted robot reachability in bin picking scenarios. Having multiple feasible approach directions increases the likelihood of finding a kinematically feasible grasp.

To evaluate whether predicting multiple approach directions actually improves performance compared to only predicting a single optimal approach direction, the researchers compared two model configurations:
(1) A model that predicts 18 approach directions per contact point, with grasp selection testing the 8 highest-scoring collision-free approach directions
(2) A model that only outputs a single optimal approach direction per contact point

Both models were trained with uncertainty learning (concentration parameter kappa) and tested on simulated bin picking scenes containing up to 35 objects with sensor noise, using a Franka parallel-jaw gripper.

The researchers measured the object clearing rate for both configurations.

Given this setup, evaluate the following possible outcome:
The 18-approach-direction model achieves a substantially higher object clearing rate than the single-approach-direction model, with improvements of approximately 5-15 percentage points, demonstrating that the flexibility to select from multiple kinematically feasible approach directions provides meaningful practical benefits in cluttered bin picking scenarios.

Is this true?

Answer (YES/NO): YES